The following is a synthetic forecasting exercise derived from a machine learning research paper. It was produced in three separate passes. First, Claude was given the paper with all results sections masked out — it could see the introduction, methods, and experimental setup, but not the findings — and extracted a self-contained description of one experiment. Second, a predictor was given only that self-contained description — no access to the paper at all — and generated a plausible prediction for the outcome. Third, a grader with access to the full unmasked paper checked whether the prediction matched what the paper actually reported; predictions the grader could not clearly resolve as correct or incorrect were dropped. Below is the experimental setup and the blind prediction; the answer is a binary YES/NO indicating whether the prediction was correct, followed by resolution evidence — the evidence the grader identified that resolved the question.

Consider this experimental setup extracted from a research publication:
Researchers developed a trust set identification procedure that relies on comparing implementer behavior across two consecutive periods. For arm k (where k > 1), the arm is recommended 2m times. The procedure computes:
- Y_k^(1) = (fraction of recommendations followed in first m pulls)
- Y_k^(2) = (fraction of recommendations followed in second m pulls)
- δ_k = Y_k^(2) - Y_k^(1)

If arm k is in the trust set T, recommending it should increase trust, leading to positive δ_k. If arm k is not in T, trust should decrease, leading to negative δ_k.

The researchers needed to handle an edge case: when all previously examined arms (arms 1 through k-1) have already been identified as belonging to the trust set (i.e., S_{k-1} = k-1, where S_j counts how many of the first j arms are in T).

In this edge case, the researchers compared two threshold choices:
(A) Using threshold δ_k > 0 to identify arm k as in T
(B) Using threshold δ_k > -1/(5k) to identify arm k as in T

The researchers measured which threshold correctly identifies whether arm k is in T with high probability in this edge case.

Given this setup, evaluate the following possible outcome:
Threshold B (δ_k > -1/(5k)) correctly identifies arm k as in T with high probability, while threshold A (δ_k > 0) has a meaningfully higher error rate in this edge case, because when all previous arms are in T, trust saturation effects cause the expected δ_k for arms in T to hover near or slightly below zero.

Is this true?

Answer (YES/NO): YES